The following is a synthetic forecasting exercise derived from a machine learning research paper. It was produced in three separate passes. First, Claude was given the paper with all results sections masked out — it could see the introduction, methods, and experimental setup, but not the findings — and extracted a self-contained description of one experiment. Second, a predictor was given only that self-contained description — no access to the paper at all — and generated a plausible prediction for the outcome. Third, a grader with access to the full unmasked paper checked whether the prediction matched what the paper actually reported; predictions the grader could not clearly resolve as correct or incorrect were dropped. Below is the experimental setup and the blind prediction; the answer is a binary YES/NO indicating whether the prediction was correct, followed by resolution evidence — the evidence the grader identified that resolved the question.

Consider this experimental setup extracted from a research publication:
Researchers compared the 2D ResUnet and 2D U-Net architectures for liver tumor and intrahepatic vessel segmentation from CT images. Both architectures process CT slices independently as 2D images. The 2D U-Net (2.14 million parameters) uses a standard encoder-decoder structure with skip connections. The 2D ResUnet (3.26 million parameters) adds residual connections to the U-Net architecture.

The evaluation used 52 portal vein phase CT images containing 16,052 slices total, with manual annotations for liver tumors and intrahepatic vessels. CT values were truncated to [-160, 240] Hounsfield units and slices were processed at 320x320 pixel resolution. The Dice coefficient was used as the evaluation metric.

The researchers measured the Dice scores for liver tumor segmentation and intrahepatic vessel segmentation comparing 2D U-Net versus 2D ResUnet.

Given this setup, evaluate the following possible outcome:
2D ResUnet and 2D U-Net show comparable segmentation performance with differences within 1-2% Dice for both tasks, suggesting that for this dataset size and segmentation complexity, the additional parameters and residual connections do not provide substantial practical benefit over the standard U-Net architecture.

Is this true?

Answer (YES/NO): NO